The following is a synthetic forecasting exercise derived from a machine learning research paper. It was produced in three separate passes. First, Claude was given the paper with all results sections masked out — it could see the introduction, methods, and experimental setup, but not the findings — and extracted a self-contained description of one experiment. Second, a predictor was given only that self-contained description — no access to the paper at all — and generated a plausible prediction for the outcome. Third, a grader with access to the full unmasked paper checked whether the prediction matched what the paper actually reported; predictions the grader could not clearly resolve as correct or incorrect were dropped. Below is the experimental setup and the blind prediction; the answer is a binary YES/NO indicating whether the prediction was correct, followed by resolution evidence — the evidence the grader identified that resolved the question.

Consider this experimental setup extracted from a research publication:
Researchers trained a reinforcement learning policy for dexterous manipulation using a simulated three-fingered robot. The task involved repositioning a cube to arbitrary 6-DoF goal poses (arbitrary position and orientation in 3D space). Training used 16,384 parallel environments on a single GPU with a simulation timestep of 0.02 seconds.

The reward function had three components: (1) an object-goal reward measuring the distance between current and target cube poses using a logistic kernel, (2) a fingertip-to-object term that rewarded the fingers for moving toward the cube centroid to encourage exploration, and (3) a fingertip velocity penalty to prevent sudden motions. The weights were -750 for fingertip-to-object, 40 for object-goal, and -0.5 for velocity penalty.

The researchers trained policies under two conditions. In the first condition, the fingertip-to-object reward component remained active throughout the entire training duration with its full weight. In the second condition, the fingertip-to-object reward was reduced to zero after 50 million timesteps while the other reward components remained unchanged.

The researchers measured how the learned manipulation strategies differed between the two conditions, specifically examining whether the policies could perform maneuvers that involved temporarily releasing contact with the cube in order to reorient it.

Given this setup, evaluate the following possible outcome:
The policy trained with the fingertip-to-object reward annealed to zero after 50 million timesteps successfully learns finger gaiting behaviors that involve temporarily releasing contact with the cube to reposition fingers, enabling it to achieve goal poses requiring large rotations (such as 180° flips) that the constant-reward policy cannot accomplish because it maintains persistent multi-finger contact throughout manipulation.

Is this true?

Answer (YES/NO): NO